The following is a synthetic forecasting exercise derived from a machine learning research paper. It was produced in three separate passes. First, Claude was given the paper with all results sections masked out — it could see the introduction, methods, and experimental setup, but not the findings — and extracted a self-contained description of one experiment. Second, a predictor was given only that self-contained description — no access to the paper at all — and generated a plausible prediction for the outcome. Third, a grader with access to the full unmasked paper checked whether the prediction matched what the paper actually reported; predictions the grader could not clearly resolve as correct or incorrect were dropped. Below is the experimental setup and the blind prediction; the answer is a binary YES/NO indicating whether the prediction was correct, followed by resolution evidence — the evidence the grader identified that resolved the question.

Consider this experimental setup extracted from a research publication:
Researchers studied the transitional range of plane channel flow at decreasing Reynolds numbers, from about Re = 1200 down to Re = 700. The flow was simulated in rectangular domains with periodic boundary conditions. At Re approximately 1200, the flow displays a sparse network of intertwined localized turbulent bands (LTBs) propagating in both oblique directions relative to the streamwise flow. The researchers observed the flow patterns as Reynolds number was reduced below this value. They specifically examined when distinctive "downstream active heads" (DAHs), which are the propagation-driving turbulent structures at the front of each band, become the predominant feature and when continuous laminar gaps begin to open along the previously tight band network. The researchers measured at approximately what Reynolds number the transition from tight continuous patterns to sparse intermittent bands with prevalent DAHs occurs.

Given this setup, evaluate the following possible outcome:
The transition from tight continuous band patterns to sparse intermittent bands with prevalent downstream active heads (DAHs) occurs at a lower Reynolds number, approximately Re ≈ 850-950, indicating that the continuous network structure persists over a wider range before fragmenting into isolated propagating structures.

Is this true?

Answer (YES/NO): NO